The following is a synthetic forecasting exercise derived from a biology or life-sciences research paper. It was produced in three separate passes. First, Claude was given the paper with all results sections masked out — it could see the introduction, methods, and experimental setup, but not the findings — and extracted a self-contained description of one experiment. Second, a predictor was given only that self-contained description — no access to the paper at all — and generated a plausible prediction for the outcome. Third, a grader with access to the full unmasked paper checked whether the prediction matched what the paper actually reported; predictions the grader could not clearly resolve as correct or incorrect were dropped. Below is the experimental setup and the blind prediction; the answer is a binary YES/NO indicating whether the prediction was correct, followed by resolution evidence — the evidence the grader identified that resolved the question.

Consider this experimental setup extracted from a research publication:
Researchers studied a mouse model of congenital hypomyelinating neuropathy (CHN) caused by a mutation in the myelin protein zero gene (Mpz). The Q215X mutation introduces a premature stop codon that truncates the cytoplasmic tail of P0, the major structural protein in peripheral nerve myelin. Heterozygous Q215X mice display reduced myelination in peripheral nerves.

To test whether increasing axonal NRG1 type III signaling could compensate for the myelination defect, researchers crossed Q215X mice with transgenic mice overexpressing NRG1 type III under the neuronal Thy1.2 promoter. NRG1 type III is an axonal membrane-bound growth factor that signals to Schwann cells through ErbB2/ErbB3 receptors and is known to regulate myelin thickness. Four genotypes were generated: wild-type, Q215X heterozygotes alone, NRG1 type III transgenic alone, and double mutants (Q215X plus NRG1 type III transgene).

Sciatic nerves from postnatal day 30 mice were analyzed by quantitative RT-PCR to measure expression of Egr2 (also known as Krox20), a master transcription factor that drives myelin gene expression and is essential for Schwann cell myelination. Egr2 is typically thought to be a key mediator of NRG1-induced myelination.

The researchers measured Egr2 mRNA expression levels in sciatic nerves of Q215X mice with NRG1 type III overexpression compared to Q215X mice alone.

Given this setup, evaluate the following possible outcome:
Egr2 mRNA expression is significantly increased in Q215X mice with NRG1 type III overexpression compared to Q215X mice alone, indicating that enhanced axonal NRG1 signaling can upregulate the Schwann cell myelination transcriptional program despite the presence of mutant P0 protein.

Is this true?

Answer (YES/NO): NO